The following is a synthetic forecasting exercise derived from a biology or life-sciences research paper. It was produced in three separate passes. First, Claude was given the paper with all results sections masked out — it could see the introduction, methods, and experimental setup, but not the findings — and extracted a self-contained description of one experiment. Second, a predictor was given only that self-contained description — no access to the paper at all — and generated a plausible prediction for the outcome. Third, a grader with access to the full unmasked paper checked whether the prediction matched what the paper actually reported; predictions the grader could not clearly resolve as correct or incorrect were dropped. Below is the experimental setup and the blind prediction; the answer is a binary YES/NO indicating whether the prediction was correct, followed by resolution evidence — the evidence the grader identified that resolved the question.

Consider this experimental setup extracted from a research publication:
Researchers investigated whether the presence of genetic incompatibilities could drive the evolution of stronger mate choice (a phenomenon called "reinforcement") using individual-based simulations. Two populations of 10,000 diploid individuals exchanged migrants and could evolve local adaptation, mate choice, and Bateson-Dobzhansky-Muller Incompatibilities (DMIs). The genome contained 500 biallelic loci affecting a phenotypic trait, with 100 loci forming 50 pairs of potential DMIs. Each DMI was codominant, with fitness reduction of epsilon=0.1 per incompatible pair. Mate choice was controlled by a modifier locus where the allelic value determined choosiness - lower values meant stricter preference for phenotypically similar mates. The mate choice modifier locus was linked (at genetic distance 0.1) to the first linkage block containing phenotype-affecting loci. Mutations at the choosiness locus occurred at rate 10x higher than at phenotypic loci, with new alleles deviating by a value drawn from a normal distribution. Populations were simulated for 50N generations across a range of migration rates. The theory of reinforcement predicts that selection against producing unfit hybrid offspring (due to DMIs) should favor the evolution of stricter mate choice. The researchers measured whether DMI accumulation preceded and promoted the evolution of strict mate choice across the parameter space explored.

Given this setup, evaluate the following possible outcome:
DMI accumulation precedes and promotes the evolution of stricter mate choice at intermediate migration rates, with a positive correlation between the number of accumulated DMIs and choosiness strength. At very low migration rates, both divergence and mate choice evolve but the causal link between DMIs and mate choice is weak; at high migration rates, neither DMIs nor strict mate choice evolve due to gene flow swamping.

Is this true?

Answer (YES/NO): NO